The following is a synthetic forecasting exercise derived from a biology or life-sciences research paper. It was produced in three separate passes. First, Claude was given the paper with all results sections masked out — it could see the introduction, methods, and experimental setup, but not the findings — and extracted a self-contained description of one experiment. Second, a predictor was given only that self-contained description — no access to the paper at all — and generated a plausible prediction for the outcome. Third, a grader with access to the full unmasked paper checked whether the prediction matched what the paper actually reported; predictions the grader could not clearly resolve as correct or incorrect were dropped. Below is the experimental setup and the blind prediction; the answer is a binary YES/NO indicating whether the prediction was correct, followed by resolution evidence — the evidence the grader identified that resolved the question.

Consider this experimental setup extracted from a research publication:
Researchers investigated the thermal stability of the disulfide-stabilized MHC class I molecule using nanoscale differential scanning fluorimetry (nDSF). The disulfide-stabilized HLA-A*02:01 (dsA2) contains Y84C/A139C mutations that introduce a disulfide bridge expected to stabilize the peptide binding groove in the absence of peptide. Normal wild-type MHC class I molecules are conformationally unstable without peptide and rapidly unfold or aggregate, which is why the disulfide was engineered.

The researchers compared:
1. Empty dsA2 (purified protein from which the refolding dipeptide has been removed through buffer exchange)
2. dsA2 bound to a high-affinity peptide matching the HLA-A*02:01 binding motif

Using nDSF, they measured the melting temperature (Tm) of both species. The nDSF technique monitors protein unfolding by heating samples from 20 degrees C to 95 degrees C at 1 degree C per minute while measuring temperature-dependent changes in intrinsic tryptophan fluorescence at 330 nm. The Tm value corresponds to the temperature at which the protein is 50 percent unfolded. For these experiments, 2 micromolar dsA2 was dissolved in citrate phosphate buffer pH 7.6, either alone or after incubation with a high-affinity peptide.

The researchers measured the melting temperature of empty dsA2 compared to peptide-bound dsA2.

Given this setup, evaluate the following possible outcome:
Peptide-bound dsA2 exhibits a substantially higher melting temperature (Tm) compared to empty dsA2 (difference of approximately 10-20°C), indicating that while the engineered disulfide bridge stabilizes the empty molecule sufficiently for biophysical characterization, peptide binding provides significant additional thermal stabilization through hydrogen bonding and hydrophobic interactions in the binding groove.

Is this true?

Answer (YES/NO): NO